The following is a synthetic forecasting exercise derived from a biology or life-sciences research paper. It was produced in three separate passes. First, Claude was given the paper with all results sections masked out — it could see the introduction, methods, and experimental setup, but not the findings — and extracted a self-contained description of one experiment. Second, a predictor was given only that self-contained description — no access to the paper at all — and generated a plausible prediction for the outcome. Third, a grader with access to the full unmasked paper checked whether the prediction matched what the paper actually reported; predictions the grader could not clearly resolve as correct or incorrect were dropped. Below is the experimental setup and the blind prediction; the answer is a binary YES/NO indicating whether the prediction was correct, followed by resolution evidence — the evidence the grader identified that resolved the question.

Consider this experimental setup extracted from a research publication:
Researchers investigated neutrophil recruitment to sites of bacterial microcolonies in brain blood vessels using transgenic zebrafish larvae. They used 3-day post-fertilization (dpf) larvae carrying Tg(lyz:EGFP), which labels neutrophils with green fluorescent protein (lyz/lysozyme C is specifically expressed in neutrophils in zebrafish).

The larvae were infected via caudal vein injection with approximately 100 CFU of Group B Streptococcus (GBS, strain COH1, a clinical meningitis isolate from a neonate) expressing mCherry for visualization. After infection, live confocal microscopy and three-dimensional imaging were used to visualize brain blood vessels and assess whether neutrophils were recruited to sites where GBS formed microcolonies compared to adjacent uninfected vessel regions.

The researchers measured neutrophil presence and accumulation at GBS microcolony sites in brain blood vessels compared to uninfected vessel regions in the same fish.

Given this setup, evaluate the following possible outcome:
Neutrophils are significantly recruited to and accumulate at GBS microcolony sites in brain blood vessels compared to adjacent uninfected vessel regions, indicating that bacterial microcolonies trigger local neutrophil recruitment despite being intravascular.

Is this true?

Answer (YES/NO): NO